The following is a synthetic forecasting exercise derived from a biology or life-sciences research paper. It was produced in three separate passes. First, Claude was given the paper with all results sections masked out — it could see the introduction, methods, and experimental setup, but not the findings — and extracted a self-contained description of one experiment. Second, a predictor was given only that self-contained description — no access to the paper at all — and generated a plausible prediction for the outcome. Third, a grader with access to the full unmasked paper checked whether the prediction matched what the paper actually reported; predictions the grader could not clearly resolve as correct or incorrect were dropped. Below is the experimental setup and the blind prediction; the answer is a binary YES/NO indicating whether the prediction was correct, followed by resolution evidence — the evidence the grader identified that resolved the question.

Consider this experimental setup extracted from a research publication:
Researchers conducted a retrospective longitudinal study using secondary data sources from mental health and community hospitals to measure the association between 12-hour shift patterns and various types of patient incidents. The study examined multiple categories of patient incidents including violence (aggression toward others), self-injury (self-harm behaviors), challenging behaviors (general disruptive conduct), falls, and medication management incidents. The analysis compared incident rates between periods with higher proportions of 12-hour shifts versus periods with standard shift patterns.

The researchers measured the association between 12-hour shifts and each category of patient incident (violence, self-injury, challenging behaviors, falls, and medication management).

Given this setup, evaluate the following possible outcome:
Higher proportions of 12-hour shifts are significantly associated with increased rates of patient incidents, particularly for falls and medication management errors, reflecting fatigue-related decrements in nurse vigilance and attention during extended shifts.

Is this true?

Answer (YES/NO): NO